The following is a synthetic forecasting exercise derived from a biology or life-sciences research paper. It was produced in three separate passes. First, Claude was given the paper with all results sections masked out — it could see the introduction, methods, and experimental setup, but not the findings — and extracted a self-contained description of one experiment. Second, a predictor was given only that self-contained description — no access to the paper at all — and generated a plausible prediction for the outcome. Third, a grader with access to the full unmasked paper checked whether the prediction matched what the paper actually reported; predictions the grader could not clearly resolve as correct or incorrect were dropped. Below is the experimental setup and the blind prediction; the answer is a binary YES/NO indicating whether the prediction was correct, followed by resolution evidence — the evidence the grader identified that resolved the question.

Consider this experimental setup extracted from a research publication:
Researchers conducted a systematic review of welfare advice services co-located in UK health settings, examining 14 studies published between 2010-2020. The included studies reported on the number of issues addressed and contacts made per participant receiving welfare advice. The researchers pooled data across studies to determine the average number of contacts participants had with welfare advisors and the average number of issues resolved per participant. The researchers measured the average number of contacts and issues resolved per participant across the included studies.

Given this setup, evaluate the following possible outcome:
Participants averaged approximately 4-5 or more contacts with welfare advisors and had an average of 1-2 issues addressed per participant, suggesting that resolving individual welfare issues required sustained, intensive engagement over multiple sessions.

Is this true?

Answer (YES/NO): NO